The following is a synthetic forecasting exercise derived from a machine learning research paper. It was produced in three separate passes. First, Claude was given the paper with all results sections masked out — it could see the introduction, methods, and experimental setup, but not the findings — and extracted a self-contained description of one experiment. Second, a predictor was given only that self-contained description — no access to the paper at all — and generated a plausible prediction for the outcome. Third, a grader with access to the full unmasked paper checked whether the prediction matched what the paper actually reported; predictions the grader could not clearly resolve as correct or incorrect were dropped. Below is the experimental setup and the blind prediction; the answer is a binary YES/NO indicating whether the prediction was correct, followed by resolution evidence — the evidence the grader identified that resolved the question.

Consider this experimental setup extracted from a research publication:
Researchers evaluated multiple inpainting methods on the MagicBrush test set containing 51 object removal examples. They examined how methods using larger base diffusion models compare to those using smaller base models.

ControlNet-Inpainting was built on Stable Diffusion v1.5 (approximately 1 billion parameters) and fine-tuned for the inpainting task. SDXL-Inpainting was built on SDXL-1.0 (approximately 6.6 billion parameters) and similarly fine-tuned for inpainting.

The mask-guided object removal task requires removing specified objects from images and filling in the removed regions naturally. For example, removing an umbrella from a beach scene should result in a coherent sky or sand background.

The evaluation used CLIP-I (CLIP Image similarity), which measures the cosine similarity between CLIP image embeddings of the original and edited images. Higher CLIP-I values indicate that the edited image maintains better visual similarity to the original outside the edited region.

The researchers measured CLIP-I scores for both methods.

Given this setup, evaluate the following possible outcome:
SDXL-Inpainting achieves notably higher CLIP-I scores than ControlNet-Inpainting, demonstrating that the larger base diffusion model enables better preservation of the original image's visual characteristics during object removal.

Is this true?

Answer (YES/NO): NO